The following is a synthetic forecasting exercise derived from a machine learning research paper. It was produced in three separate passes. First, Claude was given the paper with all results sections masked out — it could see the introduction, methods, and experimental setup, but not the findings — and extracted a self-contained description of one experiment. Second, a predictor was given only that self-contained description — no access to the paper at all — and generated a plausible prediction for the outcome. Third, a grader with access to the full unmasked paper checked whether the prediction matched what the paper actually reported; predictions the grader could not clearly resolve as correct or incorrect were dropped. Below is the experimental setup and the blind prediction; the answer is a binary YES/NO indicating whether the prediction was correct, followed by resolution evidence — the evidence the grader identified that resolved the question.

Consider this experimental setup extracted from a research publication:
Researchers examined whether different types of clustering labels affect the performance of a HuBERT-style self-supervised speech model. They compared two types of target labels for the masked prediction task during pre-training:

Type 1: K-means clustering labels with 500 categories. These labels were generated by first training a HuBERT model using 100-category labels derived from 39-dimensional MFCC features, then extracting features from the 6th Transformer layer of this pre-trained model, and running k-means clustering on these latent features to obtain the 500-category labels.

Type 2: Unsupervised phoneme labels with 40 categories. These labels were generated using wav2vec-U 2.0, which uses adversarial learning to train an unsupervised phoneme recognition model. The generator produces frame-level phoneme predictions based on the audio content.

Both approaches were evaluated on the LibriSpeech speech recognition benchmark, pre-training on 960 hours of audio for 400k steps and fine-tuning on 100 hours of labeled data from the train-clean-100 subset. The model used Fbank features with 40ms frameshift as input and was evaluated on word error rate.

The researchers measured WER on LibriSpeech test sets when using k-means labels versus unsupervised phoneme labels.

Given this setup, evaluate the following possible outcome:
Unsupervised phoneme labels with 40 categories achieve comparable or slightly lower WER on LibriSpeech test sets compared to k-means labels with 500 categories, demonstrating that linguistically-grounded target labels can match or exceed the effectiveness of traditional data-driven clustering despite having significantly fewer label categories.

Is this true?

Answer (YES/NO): NO